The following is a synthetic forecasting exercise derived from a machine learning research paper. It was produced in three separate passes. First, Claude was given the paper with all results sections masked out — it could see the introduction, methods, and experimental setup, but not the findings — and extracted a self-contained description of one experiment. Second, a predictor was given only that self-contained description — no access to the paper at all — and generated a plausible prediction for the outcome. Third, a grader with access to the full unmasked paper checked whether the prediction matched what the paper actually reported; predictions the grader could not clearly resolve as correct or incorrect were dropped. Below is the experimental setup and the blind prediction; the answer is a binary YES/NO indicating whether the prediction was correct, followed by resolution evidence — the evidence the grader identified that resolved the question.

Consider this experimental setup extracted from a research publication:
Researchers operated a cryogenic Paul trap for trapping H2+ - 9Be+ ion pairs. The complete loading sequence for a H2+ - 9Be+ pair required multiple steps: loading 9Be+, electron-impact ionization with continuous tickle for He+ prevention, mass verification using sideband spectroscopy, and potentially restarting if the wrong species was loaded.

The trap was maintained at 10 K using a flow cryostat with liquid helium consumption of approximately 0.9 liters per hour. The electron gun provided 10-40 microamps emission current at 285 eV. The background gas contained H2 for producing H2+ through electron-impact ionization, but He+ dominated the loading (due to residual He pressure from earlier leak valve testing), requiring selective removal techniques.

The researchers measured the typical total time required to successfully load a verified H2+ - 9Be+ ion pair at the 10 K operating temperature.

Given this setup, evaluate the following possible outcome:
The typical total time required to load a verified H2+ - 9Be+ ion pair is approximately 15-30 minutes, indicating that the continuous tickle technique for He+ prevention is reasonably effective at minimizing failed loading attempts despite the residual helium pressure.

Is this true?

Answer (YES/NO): YES